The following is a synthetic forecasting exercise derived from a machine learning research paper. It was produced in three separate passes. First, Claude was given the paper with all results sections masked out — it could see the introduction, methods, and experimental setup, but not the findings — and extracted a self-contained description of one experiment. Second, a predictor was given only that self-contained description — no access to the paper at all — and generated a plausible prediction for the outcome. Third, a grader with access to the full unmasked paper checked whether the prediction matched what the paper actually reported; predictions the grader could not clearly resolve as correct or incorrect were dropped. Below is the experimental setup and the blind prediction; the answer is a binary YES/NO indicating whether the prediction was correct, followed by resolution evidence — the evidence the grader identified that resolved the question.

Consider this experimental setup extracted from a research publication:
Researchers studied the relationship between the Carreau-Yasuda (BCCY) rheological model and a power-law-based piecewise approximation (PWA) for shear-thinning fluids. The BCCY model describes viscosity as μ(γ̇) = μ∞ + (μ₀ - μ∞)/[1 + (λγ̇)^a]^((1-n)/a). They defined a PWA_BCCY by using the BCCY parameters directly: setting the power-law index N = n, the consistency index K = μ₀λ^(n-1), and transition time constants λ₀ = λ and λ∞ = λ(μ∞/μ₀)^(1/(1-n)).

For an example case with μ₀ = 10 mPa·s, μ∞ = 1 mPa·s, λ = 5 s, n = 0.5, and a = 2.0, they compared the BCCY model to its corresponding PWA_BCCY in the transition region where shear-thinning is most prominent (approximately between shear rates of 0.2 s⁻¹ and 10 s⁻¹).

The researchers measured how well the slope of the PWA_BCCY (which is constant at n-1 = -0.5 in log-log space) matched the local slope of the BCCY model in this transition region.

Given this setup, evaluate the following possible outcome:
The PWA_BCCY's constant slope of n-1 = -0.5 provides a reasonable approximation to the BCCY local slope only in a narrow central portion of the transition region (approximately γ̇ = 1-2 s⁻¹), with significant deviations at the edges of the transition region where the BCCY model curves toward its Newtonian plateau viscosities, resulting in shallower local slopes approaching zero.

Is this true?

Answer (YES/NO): NO